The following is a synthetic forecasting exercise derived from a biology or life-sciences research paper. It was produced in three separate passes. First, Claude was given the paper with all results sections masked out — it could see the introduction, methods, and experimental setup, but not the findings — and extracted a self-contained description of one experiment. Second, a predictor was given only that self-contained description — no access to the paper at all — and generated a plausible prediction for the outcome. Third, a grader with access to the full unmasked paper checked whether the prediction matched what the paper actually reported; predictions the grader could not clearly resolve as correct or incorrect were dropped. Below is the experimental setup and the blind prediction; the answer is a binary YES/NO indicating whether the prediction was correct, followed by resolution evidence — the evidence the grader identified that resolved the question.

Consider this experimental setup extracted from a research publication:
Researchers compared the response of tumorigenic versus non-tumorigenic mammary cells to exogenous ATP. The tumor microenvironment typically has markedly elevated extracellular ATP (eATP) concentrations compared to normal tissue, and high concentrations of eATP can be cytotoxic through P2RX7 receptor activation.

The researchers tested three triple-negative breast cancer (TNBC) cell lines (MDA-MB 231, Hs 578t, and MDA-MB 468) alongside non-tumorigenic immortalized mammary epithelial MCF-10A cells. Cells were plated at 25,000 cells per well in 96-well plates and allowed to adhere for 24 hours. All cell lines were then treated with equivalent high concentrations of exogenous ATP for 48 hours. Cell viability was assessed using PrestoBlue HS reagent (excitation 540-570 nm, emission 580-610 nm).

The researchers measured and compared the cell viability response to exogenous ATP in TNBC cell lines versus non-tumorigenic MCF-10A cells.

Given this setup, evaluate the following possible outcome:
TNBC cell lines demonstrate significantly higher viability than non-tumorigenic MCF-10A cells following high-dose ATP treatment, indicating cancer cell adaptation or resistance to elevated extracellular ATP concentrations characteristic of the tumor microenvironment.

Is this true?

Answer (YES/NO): NO